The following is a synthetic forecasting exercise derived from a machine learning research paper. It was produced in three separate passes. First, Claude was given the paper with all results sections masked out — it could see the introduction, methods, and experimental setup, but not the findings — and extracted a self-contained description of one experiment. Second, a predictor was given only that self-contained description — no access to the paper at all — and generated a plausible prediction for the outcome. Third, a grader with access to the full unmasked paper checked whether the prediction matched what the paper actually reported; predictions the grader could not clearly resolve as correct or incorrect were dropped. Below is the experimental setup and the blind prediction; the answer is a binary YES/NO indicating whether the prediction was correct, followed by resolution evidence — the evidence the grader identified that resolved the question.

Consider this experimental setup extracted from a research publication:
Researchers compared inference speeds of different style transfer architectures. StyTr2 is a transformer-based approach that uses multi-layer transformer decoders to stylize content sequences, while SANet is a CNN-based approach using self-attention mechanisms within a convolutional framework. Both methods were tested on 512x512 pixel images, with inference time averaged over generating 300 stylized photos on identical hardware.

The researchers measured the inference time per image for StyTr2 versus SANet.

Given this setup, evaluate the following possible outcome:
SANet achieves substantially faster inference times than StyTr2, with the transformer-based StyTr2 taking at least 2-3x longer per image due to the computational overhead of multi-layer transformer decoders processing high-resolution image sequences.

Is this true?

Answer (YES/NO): YES